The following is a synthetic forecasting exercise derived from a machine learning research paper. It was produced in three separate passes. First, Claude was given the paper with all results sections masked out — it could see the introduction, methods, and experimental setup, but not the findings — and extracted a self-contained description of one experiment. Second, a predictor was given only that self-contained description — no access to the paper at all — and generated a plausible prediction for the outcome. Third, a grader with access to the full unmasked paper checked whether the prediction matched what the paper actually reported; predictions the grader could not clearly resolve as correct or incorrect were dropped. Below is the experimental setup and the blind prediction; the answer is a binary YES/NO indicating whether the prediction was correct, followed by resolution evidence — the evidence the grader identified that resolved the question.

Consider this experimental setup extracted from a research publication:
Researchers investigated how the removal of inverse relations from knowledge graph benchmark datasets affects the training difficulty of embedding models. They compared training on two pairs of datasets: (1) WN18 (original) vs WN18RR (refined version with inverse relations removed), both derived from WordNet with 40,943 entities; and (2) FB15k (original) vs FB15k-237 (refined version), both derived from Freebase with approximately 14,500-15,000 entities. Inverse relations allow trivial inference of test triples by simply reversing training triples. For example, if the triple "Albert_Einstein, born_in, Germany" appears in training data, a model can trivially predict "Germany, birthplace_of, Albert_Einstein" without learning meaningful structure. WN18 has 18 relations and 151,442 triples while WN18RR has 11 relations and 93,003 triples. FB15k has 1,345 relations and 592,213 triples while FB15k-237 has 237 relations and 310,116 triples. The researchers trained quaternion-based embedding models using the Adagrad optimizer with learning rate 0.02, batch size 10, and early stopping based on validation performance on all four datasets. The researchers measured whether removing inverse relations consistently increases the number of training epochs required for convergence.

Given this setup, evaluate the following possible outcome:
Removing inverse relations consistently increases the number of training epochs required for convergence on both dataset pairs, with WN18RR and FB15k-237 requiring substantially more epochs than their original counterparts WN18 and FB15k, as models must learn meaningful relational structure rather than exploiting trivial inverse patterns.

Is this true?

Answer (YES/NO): NO